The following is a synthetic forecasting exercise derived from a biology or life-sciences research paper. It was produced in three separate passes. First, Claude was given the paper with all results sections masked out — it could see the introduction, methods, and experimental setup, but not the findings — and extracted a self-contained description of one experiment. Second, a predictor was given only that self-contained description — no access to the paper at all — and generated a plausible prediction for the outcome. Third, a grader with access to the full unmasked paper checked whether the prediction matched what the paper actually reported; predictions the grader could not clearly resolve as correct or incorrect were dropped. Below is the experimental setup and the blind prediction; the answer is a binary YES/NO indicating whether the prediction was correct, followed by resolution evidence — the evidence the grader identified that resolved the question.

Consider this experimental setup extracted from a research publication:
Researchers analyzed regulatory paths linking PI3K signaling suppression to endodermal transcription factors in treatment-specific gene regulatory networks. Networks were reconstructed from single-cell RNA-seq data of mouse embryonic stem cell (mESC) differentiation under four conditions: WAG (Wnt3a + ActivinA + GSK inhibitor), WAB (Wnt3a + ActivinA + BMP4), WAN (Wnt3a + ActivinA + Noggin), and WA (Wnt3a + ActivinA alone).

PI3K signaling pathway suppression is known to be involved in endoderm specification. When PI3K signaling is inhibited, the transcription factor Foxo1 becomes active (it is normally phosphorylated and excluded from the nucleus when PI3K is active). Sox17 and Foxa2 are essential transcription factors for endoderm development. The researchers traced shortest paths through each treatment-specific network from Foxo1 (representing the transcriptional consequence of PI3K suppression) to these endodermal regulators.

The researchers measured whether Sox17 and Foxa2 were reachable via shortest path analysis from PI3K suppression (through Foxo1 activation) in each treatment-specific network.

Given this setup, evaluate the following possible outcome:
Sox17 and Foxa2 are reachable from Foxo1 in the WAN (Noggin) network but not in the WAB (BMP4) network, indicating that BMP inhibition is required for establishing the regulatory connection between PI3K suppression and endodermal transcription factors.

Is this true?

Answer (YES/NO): NO